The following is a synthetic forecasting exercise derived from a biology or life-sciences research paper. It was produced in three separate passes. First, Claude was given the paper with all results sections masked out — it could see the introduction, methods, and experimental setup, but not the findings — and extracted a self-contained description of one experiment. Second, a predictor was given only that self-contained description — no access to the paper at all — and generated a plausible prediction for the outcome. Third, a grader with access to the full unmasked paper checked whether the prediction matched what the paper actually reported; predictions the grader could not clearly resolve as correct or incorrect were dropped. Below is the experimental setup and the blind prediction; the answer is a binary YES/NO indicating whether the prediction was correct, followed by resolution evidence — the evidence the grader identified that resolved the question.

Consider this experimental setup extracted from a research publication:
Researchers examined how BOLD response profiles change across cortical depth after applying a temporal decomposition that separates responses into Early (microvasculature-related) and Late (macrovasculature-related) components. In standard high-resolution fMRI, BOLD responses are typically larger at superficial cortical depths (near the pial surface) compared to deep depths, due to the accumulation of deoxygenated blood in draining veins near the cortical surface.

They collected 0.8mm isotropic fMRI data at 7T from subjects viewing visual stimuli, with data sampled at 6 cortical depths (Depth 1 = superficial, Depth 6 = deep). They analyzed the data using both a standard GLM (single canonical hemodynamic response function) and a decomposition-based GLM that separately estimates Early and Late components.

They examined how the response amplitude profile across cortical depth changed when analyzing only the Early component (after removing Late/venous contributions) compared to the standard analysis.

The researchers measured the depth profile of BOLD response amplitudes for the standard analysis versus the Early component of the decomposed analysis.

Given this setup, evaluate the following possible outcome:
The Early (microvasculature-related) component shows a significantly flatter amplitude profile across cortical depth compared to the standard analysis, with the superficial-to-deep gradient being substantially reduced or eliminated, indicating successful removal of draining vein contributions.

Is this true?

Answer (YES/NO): YES